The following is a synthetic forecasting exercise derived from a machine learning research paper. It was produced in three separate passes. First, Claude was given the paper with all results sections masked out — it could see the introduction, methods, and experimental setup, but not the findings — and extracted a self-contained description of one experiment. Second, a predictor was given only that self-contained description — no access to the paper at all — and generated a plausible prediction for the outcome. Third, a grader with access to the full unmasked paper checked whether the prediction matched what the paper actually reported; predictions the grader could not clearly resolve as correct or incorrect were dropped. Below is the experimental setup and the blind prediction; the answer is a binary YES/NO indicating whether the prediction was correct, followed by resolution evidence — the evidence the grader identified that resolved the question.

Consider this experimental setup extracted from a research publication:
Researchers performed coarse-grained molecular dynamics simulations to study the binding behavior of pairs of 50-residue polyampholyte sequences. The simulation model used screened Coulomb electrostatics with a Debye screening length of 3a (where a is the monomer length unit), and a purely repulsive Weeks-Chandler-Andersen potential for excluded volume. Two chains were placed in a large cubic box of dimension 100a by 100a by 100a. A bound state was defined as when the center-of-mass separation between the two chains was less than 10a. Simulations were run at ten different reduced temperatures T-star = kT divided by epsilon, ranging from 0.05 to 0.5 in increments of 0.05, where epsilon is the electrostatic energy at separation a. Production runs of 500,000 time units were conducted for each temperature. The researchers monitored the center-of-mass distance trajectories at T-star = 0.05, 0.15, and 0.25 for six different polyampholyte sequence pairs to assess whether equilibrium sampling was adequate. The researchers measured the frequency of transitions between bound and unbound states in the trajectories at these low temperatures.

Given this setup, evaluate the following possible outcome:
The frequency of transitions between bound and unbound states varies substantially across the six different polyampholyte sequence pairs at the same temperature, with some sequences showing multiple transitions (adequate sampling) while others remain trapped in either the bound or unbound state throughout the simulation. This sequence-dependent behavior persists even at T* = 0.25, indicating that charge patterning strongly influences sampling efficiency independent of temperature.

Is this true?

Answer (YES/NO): NO